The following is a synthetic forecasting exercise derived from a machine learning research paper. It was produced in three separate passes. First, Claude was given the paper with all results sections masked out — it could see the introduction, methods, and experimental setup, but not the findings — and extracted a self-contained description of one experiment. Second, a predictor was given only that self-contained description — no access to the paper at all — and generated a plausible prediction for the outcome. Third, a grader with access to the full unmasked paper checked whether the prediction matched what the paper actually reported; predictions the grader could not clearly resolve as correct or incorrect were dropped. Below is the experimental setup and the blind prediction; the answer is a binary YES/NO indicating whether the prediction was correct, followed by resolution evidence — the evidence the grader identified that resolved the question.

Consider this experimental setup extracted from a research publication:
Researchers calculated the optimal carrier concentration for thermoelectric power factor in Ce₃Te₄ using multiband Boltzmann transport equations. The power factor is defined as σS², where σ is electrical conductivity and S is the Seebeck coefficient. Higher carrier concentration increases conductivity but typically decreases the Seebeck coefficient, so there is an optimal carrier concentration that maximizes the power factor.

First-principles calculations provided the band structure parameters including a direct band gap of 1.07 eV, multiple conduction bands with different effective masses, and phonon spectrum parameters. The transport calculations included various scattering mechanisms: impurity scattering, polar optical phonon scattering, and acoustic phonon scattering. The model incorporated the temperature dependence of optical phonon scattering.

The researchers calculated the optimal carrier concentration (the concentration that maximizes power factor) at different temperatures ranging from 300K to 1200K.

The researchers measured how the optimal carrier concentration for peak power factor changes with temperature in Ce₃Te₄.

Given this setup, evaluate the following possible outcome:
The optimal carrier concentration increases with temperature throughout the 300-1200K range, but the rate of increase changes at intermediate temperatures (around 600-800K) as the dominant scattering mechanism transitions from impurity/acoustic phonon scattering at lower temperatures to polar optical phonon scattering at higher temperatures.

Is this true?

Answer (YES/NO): NO